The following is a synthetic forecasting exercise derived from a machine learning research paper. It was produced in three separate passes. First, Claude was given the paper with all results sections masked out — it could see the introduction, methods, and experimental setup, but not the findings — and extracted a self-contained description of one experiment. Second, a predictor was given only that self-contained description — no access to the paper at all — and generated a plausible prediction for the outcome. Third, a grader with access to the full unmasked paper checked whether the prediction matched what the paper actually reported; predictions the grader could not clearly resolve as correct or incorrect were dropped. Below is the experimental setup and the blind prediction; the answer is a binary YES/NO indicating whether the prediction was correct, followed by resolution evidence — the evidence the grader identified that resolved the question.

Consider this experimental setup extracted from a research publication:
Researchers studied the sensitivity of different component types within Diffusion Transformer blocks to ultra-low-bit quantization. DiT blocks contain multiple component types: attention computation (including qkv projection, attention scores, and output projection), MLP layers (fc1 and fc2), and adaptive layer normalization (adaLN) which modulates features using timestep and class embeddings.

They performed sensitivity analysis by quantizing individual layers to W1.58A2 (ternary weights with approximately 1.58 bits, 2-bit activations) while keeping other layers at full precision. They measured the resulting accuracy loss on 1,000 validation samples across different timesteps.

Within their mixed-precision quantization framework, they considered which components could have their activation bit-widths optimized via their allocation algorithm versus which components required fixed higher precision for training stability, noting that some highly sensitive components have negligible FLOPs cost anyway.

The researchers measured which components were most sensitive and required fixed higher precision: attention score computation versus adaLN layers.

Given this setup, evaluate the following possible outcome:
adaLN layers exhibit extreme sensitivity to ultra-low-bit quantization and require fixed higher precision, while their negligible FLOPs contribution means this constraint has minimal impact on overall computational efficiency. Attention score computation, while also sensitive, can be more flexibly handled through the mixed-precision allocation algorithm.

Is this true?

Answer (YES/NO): NO